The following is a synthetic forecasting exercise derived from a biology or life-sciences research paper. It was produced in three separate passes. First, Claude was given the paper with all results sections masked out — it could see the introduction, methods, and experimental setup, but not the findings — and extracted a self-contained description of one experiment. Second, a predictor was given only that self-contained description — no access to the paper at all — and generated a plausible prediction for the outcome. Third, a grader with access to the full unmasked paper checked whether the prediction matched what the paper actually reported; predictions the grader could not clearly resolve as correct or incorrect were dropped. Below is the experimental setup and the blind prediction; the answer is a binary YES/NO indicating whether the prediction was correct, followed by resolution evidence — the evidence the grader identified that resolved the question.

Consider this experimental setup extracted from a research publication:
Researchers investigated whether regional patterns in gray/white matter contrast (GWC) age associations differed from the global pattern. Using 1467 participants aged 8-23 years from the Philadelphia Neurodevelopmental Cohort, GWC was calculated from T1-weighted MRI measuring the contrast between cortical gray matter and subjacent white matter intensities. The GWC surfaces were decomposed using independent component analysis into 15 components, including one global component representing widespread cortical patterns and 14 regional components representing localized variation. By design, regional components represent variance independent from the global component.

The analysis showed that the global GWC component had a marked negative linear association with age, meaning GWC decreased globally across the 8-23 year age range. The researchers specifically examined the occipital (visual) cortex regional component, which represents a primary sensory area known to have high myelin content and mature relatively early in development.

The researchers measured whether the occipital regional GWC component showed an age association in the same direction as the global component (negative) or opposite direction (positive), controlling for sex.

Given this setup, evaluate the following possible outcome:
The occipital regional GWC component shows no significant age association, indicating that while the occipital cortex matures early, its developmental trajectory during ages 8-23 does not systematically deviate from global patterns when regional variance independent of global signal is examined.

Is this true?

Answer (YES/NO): NO